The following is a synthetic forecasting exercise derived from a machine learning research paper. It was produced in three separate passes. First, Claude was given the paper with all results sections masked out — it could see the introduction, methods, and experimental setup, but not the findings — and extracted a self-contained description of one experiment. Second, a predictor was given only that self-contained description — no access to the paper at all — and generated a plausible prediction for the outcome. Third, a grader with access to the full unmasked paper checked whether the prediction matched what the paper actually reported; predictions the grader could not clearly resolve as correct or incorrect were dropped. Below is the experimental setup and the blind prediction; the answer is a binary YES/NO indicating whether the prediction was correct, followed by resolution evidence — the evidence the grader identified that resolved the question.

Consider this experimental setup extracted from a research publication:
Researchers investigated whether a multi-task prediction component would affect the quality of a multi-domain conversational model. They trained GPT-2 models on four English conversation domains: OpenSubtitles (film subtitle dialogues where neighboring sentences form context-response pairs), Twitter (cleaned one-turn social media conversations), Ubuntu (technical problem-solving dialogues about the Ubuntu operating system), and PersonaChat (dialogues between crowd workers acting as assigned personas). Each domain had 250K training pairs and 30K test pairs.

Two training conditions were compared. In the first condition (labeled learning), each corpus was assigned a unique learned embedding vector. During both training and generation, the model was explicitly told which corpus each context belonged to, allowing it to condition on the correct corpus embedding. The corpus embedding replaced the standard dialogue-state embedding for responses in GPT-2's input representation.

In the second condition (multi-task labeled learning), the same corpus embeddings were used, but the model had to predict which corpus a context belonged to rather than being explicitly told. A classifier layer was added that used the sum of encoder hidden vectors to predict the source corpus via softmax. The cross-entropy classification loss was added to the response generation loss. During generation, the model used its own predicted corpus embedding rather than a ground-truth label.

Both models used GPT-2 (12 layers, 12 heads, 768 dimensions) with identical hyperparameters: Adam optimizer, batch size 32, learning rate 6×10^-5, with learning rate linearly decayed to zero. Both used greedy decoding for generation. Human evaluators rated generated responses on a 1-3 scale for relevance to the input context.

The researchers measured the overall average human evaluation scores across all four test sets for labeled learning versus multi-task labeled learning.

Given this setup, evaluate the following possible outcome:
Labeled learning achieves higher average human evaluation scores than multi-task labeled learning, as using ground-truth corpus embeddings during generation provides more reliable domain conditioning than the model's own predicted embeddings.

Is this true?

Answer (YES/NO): YES